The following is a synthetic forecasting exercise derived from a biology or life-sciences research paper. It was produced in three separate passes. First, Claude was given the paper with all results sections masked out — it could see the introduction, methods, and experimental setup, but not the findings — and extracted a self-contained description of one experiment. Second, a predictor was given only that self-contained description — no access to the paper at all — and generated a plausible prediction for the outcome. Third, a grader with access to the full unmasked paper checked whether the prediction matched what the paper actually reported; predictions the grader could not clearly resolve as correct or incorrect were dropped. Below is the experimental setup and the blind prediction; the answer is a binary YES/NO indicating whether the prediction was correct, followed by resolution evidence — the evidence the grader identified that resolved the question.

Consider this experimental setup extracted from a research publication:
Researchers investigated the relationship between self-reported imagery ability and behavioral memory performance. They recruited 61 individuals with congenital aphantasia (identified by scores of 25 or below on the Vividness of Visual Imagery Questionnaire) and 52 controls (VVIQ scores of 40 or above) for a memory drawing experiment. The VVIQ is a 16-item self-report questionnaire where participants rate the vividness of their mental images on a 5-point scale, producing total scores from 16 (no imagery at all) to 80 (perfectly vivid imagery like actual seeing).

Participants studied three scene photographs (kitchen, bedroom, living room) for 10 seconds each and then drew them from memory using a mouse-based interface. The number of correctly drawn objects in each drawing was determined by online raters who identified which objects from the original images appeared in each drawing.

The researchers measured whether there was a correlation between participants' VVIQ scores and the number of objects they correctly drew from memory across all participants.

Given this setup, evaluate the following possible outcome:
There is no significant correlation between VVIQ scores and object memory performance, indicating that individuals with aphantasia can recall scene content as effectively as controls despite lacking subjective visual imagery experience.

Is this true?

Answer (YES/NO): NO